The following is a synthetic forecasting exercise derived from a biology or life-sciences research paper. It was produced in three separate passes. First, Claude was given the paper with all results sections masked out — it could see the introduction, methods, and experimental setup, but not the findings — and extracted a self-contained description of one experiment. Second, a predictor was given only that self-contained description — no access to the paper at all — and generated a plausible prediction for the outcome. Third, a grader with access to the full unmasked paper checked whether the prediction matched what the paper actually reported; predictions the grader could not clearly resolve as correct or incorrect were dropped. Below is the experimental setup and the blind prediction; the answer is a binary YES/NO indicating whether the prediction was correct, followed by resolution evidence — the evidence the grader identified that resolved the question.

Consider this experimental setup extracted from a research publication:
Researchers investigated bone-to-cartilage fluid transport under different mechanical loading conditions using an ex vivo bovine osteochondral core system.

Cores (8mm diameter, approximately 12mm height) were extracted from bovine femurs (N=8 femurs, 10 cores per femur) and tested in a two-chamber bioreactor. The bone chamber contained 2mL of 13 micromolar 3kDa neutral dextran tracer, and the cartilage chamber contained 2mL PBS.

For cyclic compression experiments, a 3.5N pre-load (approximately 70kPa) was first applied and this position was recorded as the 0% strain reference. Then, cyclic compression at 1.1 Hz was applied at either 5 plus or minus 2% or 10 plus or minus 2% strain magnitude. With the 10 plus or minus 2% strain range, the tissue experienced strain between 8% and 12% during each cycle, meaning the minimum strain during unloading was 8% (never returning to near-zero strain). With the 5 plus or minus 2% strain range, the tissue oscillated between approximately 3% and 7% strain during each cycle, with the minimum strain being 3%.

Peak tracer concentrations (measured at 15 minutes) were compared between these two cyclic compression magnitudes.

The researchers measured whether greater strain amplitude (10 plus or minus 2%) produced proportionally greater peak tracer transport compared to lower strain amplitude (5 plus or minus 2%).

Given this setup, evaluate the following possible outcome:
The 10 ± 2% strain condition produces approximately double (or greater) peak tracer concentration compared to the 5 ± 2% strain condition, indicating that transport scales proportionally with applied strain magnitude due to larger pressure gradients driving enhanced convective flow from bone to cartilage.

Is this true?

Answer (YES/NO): NO